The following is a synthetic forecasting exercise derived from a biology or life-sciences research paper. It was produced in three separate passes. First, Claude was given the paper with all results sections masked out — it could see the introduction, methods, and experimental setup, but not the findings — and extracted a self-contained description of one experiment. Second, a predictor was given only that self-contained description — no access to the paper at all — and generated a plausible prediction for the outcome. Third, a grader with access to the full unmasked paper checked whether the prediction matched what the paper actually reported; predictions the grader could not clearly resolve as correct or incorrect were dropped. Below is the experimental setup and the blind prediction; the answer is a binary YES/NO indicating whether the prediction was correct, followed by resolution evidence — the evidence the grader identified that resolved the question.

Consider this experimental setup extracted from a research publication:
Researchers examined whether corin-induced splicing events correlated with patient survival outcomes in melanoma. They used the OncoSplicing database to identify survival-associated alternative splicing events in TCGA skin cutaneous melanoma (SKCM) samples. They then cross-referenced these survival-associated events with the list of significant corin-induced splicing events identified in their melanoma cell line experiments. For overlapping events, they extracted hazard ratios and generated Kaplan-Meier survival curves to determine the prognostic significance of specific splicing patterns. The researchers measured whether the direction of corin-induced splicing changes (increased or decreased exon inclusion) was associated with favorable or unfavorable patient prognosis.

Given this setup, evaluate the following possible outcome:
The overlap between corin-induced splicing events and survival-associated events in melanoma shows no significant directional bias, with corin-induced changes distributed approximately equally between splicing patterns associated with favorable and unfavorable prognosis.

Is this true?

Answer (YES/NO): NO